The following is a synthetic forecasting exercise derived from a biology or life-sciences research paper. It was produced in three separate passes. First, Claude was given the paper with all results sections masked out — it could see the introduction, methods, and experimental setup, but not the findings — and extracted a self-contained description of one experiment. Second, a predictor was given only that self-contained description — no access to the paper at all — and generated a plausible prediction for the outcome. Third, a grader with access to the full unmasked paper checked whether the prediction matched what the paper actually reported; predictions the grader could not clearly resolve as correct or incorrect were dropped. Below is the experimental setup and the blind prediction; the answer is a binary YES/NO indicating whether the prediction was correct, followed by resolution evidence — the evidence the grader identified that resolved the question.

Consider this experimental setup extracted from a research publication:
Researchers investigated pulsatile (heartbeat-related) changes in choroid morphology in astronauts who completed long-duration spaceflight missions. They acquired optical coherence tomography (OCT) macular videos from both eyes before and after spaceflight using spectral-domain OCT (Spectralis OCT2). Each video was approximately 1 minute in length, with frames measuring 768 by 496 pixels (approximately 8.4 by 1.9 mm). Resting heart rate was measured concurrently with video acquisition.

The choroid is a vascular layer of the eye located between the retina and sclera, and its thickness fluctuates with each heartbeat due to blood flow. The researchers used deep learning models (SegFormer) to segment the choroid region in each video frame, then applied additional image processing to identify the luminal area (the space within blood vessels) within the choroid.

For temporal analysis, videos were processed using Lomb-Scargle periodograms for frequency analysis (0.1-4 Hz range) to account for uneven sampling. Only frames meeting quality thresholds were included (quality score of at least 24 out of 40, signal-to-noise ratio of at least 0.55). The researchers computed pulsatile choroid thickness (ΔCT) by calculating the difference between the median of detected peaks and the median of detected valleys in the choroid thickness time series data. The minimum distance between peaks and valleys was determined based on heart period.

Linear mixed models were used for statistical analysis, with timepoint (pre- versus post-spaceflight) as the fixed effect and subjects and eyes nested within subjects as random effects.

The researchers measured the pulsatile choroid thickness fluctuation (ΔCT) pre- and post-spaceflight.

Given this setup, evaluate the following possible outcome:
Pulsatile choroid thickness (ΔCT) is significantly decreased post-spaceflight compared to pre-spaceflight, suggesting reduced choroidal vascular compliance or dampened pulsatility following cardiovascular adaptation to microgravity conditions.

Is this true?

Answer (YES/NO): NO